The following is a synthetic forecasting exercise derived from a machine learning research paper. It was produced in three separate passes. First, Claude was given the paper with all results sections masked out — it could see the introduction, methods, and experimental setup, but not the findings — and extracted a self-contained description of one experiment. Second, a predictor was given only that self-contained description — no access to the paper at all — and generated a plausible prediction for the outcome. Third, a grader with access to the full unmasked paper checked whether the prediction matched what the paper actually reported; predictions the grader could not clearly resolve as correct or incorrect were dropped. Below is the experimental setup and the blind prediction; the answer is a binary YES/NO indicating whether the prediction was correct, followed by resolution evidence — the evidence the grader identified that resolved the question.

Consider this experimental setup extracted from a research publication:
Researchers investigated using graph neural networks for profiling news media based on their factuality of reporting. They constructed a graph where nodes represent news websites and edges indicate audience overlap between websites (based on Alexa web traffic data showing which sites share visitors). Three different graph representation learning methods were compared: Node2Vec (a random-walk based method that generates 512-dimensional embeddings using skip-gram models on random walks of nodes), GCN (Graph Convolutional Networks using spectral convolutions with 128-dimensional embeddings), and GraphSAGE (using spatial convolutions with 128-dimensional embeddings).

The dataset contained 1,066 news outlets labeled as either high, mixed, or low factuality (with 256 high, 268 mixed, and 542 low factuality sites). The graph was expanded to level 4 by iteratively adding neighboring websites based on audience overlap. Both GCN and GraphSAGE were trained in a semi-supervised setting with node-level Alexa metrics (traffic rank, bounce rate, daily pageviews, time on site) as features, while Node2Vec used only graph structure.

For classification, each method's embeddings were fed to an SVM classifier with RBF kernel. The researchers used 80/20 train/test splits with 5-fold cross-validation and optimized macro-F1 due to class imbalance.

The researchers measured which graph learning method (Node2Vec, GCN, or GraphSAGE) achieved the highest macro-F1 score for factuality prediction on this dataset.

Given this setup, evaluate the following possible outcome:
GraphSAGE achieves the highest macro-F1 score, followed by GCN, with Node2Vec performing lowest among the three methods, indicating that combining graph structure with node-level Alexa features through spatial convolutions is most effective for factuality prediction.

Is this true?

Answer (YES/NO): YES